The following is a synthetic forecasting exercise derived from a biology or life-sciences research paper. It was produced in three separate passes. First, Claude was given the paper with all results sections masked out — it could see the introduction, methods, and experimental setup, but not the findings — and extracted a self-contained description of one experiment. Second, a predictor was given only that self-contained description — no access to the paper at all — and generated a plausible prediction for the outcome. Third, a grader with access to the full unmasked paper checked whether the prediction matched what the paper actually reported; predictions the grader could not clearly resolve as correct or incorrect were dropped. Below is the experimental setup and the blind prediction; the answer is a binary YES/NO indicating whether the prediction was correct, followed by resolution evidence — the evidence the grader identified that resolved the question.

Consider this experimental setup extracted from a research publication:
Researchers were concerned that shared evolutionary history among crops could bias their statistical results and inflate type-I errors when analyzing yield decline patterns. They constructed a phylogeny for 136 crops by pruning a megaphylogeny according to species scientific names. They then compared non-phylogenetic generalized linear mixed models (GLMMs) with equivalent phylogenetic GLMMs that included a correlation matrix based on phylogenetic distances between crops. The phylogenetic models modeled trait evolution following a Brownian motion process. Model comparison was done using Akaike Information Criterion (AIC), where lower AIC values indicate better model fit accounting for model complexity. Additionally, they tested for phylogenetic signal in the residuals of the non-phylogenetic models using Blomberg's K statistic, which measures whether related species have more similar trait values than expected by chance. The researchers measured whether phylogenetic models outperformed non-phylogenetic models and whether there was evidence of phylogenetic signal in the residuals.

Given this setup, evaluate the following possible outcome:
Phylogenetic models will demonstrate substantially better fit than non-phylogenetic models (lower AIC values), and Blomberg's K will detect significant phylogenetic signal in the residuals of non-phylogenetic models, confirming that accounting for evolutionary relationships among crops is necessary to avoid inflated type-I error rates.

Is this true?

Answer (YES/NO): NO